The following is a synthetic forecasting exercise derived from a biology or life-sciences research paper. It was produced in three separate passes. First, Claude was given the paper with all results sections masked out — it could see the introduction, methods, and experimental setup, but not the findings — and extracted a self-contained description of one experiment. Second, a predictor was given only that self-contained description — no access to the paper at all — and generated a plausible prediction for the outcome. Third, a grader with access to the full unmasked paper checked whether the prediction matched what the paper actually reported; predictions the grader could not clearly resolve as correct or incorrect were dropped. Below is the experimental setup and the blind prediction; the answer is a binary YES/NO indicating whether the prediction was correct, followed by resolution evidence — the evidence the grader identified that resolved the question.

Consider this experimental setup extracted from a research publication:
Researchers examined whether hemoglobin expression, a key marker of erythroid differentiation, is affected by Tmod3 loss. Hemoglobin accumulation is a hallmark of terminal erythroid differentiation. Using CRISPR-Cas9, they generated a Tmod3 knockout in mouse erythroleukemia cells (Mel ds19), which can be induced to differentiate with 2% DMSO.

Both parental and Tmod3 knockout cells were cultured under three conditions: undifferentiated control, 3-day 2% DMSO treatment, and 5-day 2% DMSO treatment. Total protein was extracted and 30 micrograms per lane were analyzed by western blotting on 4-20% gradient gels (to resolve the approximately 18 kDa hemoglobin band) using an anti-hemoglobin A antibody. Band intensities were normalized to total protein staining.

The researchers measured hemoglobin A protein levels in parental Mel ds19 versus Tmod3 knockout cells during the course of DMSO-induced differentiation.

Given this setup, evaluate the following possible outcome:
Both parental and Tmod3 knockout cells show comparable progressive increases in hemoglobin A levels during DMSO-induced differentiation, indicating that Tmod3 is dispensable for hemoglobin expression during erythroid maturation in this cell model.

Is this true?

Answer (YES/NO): NO